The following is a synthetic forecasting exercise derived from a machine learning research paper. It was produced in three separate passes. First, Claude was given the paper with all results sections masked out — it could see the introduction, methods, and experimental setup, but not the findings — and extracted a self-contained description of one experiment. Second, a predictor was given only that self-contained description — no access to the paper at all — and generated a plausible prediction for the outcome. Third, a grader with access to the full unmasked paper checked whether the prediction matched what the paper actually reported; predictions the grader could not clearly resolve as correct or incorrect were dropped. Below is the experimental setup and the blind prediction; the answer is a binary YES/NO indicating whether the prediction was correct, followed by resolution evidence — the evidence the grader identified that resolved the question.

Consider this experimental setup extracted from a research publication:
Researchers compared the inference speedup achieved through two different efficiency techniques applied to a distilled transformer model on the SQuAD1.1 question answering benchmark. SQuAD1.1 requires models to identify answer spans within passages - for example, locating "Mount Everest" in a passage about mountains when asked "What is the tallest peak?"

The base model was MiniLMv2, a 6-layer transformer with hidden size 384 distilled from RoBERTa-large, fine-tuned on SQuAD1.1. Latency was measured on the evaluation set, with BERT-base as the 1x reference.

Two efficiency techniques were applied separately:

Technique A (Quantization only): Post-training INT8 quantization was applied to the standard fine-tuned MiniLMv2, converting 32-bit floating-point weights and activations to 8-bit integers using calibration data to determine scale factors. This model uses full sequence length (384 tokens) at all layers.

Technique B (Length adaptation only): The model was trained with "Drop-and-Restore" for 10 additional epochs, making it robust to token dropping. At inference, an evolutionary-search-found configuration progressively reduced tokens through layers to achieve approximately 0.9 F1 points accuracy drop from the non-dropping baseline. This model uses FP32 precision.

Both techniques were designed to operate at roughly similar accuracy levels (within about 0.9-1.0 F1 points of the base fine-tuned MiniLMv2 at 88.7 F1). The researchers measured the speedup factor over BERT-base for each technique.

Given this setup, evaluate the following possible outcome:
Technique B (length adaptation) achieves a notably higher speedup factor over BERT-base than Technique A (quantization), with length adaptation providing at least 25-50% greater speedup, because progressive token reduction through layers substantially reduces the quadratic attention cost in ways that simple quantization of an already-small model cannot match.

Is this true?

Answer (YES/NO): NO